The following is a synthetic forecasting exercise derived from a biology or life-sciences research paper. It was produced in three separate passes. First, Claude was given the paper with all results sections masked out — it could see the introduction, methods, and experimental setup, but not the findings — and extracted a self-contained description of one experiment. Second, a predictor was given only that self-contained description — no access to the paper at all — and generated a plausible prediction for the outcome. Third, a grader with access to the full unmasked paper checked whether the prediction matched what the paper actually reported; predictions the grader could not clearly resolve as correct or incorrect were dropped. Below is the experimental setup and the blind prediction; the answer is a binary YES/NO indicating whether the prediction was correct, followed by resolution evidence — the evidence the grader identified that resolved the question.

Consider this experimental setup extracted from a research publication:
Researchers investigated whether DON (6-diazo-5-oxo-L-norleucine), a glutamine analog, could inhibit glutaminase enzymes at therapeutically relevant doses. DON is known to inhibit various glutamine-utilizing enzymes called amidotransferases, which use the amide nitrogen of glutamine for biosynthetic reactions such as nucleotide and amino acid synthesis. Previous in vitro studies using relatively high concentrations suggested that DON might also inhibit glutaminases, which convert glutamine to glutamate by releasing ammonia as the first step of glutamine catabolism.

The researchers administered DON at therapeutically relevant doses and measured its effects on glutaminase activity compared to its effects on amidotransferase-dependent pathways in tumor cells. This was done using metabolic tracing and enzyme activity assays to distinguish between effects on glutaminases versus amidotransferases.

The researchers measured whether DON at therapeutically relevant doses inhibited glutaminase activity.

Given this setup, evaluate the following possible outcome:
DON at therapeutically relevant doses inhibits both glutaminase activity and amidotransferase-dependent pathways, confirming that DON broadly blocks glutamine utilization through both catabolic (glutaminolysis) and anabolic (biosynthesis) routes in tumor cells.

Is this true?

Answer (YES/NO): NO